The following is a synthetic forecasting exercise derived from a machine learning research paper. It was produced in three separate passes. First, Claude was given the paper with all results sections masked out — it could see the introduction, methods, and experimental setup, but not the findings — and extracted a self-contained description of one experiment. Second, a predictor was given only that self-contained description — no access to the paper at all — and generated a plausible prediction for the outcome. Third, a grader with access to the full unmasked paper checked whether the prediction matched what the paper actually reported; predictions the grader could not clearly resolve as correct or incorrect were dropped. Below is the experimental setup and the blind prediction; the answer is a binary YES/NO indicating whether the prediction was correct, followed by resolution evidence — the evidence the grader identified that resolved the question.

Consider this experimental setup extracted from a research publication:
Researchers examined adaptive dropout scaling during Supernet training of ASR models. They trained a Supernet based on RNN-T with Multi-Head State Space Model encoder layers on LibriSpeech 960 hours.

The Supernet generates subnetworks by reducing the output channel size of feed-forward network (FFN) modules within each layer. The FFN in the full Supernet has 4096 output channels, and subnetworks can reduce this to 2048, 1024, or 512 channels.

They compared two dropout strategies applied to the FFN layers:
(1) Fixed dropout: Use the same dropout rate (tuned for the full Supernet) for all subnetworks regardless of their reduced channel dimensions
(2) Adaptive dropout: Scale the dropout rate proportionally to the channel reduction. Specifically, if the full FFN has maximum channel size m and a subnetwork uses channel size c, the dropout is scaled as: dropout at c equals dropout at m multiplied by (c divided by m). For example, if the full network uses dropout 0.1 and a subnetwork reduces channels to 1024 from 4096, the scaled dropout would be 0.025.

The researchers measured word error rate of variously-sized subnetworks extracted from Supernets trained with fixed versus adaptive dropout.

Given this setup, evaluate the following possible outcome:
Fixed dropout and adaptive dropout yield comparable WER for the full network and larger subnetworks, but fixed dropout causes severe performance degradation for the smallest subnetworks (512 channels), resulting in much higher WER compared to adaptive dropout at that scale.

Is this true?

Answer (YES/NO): NO